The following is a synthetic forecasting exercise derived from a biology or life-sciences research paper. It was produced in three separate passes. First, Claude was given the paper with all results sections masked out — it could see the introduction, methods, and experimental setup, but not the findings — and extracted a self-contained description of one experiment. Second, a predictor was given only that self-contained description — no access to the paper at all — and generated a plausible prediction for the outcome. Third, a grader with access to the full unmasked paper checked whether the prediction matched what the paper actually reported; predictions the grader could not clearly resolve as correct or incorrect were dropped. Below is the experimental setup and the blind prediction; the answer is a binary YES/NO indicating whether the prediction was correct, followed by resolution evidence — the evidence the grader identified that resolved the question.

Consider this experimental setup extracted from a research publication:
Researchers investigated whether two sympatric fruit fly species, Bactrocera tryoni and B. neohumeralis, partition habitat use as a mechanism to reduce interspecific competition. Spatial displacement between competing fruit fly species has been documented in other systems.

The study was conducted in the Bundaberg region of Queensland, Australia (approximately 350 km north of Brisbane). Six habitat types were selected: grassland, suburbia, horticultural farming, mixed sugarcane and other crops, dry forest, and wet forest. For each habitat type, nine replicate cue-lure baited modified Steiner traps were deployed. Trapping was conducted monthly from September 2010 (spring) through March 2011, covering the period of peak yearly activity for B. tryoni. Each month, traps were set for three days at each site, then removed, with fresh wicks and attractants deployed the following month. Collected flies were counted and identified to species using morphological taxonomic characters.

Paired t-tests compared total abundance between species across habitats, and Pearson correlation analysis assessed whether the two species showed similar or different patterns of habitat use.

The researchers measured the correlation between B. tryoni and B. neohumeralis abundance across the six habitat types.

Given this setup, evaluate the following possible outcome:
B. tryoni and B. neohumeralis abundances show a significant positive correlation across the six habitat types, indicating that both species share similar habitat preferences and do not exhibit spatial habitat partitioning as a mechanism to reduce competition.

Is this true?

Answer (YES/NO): YES